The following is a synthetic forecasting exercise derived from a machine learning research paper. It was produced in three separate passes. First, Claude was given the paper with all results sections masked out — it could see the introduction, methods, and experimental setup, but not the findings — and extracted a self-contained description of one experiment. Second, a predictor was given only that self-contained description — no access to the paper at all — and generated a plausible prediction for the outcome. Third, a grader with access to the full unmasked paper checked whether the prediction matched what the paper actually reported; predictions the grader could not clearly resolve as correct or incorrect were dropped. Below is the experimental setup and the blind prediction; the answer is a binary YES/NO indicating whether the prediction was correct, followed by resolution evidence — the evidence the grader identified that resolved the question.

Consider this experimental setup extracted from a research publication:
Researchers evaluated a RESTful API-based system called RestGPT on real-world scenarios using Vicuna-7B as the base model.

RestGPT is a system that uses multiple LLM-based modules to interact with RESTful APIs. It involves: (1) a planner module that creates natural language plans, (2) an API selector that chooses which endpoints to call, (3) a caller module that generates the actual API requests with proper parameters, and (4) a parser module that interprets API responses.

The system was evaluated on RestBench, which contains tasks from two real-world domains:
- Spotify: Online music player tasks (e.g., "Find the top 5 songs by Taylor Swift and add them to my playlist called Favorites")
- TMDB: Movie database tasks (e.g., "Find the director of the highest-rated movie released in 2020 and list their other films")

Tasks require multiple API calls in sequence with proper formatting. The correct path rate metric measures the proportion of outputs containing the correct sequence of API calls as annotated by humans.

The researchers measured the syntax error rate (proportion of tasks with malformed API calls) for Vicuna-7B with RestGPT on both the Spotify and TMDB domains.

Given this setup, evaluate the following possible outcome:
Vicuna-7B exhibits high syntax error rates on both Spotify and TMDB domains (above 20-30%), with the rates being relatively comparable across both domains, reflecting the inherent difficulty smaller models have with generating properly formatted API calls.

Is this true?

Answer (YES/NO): NO